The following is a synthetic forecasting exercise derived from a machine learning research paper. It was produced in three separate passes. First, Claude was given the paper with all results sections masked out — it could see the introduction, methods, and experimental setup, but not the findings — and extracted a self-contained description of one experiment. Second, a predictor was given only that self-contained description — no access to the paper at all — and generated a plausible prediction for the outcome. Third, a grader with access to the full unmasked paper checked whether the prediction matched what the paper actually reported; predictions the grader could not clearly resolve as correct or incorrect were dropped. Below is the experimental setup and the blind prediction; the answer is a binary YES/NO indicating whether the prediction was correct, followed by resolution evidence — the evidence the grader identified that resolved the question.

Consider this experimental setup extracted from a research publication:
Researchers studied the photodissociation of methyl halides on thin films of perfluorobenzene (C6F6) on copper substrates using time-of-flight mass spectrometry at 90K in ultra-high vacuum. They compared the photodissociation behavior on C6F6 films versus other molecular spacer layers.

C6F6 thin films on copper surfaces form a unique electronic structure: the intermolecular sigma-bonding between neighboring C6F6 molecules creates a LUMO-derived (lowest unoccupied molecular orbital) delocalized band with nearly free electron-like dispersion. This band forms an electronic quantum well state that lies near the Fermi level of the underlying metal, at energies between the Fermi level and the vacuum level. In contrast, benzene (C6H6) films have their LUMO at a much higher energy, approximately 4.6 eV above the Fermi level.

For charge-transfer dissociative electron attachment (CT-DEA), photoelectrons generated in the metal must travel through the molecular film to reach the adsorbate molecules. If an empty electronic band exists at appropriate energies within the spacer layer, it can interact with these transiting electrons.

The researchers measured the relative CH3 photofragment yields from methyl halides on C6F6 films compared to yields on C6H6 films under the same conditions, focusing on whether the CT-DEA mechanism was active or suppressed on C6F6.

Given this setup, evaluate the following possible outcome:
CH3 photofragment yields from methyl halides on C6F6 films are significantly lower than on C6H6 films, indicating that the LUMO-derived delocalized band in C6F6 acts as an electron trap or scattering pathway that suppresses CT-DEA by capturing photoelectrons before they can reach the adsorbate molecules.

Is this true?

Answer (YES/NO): NO